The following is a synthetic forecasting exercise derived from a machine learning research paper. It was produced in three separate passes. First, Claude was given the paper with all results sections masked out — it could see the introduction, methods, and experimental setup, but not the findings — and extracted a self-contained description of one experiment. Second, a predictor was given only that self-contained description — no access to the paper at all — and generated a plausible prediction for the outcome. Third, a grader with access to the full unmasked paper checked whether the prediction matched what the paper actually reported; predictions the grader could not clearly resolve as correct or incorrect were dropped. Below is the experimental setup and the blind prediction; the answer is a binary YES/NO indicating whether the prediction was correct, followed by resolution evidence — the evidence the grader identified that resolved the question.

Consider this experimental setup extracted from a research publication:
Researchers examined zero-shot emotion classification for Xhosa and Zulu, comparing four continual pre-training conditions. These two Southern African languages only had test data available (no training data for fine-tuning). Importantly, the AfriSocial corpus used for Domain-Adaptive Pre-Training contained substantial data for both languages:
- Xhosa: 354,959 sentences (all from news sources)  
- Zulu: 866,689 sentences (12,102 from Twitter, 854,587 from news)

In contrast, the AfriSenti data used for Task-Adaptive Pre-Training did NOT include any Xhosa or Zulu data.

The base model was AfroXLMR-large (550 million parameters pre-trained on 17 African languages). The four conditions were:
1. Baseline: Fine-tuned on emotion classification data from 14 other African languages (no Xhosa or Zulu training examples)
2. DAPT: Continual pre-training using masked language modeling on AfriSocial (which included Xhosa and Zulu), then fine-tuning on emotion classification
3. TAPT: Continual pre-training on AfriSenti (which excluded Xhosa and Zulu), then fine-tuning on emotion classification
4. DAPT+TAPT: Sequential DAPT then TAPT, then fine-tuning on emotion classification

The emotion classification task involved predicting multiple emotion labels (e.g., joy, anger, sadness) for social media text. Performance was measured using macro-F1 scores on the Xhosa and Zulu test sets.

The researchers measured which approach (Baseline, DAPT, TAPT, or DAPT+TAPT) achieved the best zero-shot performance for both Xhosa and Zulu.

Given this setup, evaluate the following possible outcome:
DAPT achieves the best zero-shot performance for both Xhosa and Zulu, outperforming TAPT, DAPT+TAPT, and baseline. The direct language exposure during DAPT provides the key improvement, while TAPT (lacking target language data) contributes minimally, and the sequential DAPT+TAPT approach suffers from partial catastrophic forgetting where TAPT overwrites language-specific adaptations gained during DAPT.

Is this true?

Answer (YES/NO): NO